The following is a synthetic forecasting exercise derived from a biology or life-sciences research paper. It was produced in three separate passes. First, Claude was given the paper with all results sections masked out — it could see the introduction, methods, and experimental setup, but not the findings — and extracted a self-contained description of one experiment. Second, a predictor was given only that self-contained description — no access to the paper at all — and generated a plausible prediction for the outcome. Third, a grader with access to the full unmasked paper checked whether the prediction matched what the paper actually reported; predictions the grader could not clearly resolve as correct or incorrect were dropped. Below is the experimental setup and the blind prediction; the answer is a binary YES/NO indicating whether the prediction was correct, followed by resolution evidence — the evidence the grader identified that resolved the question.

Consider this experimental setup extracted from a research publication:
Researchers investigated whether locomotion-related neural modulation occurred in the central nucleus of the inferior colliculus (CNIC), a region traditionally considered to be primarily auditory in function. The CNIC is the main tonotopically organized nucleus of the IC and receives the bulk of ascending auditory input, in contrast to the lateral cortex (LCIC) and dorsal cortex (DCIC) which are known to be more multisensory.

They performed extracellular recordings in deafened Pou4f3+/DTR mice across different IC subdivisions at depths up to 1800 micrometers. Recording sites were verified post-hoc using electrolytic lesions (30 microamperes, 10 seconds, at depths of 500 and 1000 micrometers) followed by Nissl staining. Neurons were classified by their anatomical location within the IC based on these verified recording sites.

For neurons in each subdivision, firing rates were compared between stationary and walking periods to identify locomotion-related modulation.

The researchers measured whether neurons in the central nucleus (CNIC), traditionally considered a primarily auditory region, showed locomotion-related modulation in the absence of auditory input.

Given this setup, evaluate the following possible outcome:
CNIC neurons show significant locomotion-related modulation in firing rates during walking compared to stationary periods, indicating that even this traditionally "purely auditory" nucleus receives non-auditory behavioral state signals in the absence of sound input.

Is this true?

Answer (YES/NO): YES